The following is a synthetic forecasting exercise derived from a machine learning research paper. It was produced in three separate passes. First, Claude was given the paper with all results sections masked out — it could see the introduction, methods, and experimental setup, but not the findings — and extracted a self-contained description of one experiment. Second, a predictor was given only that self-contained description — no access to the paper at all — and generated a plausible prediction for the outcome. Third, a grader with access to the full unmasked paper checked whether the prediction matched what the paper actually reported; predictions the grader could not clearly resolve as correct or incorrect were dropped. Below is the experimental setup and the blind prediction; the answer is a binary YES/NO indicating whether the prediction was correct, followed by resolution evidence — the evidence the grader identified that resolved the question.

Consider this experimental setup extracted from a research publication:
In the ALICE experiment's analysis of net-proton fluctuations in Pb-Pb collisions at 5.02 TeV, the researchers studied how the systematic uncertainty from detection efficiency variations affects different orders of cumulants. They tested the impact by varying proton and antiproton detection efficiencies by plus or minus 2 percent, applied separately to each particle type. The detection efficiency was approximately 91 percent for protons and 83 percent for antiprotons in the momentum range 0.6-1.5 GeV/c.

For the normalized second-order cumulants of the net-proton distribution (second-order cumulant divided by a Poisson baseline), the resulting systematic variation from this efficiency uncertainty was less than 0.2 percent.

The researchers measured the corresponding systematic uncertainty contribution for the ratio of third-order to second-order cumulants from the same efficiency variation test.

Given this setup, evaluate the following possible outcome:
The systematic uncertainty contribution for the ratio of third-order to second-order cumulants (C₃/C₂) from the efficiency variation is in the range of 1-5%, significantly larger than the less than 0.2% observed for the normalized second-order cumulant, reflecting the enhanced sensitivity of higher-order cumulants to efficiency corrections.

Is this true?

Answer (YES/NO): YES